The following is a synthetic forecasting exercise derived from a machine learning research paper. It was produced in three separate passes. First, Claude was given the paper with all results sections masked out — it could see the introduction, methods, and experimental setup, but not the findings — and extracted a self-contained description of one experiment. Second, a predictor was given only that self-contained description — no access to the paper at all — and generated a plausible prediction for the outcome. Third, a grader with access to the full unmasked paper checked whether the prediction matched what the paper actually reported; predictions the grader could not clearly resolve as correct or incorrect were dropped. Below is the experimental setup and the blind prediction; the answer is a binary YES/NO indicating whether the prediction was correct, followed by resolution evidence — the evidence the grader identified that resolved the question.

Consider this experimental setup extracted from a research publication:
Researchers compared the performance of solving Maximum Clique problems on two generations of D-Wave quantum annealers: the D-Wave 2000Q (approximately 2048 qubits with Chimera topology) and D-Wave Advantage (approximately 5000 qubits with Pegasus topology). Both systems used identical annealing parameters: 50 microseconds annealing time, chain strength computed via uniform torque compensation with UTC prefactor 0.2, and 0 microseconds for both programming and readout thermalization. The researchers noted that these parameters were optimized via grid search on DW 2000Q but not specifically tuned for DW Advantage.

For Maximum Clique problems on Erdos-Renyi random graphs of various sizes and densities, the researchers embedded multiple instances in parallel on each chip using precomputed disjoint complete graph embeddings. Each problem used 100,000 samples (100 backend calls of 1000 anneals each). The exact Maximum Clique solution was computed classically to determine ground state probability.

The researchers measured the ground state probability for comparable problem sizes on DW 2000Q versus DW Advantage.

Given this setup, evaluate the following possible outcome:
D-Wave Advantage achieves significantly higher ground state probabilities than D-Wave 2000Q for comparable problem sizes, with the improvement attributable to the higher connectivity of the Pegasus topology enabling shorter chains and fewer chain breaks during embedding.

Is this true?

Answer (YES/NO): NO